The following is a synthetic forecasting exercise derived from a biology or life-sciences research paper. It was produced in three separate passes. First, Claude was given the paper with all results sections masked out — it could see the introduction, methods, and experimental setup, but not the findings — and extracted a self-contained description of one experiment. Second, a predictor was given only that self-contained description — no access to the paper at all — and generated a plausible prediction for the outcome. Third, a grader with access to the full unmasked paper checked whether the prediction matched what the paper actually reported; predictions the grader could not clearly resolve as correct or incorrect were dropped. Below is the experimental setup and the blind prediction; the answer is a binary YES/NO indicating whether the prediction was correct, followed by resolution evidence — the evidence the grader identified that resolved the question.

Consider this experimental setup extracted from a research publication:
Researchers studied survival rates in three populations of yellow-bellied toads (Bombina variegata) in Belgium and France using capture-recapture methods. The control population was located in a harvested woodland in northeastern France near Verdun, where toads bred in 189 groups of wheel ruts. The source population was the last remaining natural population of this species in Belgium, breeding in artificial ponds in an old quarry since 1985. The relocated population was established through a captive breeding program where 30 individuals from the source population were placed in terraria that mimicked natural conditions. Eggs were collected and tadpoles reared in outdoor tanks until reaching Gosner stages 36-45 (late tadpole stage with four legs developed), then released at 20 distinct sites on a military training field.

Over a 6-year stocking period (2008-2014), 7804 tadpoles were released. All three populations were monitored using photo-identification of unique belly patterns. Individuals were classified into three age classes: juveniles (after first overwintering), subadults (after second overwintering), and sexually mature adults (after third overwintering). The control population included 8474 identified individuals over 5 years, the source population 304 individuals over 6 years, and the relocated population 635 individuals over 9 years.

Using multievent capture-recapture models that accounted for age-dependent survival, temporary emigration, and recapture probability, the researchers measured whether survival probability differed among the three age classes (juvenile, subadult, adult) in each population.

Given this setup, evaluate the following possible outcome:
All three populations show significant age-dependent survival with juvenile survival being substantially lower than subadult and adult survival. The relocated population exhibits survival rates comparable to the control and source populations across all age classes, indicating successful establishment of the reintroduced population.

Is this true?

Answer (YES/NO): NO